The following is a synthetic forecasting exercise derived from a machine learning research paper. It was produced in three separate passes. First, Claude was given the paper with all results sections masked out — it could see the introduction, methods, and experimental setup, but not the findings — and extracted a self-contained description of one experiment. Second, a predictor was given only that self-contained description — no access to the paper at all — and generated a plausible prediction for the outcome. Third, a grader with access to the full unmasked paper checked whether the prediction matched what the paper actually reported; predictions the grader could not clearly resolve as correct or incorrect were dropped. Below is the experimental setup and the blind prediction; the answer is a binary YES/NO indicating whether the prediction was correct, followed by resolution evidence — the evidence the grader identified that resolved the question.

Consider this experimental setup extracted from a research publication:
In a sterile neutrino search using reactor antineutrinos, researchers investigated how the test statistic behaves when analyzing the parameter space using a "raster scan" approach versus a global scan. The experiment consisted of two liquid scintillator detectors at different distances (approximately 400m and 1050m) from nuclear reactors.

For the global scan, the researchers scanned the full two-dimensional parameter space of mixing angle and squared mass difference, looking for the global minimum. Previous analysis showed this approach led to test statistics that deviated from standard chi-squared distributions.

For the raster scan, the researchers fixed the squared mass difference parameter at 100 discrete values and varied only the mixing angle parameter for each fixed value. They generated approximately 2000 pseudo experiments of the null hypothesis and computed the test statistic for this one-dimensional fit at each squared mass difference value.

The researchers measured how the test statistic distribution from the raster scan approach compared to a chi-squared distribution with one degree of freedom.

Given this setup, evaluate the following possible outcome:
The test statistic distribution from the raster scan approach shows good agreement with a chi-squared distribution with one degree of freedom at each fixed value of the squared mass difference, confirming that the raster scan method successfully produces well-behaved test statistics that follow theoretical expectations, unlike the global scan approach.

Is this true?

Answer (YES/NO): YES